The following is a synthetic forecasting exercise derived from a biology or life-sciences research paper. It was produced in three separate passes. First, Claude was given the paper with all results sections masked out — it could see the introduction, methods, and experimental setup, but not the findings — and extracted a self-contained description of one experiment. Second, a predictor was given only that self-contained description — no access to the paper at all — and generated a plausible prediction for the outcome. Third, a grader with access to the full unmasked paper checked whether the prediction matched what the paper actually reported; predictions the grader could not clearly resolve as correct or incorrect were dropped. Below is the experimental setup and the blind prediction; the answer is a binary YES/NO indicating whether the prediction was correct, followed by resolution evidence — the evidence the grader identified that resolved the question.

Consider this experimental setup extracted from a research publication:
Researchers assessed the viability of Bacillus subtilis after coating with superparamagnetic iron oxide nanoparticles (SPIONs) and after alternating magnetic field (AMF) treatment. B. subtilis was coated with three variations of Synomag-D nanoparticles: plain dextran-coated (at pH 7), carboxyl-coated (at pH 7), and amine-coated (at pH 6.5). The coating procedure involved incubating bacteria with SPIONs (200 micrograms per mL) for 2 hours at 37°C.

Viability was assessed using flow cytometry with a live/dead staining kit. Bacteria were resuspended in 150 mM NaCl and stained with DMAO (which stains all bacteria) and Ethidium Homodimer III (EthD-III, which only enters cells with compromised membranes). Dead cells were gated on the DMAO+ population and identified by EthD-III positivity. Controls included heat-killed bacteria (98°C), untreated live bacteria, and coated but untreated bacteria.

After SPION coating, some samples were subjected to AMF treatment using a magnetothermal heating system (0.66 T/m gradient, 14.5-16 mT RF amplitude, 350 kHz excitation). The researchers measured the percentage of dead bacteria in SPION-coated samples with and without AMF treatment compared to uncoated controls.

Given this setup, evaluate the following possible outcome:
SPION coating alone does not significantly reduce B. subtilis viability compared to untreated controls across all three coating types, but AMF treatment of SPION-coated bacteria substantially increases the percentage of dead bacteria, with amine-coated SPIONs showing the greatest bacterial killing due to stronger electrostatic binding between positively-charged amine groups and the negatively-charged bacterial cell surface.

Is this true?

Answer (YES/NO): NO